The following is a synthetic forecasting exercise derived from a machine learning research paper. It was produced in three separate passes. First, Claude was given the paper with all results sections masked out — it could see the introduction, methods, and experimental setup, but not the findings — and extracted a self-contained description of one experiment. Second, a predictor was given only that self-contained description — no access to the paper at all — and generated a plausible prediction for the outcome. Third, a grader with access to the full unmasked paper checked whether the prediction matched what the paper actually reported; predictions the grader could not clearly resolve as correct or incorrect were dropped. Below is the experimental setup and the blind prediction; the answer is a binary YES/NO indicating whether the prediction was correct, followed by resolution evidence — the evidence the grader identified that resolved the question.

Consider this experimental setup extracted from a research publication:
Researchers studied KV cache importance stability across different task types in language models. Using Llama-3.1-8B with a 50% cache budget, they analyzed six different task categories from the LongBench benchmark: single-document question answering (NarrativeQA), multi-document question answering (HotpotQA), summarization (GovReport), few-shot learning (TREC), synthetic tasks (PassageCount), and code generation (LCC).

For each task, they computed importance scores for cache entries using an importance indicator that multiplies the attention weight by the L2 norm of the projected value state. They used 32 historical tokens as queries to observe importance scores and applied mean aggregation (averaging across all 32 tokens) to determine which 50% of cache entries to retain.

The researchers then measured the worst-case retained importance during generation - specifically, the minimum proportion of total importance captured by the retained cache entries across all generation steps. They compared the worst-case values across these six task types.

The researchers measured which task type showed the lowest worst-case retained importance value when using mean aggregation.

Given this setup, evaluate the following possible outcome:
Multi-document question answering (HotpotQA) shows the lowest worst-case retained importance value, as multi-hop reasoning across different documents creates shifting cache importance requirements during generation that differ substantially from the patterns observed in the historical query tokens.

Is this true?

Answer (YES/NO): NO